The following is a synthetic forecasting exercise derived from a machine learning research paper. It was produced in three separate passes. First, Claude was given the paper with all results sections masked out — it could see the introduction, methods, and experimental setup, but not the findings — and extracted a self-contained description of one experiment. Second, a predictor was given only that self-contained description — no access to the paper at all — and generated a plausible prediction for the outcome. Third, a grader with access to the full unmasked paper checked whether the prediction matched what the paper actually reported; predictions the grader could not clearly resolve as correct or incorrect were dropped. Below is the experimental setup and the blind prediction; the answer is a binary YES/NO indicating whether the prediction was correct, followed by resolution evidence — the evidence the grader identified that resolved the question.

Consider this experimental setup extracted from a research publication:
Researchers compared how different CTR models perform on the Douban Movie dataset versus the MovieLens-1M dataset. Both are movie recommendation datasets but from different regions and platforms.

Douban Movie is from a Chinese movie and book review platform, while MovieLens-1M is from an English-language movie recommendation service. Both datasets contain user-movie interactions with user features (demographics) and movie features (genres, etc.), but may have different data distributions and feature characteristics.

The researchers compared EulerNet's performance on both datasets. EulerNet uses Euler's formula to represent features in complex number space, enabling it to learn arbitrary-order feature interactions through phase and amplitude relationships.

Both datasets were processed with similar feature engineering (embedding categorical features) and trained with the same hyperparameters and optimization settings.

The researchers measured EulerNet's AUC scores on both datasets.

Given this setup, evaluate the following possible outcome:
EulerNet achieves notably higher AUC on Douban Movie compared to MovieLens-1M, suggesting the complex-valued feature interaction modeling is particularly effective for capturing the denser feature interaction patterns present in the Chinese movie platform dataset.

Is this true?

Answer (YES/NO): NO